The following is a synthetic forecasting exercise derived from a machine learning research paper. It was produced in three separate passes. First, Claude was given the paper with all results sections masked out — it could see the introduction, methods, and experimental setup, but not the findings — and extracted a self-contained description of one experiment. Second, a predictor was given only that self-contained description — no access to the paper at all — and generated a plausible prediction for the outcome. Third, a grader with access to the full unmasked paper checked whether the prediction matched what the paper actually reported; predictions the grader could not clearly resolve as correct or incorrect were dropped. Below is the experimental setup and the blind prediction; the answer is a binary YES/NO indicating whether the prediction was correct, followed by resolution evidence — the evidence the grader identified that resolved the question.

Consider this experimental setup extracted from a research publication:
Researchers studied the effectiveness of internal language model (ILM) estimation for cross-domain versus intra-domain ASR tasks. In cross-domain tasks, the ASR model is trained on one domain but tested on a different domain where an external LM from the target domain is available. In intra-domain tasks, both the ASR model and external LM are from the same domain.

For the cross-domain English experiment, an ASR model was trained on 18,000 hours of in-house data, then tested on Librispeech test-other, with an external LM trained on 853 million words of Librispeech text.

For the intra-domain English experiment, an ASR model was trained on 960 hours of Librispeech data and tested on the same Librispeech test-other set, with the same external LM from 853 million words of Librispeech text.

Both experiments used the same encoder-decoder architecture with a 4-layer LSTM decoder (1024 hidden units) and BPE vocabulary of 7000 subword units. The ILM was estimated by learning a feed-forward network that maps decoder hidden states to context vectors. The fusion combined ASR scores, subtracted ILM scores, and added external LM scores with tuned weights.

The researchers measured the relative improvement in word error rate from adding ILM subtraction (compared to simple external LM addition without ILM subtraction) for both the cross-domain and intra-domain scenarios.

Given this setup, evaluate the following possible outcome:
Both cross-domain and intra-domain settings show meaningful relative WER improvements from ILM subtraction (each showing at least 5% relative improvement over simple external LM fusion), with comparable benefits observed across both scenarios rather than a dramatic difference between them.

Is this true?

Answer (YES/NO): NO